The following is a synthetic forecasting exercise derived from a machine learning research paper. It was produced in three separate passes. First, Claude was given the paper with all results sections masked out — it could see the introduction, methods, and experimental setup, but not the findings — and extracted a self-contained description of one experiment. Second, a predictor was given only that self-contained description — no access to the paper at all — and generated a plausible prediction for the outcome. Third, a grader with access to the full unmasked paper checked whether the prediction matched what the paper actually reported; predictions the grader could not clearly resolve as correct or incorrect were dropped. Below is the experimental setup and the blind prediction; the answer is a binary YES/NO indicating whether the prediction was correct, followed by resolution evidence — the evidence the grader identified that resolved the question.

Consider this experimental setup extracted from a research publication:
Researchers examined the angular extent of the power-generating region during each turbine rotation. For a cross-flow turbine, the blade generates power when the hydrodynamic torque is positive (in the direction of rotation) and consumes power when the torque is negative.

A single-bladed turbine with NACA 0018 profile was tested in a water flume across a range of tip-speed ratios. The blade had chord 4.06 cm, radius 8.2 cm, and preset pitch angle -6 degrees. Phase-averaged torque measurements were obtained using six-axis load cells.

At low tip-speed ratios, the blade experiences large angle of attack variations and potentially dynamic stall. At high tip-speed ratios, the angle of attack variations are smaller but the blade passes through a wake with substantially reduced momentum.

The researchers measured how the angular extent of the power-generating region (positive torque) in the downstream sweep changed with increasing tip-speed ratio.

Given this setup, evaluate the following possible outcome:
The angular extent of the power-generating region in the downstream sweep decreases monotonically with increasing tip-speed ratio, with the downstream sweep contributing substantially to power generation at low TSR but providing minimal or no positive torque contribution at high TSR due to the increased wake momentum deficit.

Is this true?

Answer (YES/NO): NO